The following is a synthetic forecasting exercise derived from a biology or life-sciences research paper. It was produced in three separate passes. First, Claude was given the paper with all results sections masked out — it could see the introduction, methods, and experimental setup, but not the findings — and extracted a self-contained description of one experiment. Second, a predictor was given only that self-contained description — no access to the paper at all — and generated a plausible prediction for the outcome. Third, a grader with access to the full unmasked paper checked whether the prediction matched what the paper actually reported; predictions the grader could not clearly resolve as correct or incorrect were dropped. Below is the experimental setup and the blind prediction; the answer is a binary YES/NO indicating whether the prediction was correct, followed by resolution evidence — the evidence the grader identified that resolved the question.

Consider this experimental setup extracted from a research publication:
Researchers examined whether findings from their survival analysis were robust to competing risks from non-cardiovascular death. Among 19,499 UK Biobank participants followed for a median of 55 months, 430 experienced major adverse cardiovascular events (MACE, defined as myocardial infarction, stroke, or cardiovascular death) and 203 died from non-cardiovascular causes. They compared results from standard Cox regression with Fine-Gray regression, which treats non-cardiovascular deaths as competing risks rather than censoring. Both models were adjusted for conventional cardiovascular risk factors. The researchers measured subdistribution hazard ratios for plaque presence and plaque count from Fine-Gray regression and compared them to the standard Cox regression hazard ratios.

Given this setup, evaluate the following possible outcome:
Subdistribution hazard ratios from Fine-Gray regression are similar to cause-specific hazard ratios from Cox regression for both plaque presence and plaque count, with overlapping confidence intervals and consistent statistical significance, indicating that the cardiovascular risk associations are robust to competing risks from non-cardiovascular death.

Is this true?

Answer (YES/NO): YES